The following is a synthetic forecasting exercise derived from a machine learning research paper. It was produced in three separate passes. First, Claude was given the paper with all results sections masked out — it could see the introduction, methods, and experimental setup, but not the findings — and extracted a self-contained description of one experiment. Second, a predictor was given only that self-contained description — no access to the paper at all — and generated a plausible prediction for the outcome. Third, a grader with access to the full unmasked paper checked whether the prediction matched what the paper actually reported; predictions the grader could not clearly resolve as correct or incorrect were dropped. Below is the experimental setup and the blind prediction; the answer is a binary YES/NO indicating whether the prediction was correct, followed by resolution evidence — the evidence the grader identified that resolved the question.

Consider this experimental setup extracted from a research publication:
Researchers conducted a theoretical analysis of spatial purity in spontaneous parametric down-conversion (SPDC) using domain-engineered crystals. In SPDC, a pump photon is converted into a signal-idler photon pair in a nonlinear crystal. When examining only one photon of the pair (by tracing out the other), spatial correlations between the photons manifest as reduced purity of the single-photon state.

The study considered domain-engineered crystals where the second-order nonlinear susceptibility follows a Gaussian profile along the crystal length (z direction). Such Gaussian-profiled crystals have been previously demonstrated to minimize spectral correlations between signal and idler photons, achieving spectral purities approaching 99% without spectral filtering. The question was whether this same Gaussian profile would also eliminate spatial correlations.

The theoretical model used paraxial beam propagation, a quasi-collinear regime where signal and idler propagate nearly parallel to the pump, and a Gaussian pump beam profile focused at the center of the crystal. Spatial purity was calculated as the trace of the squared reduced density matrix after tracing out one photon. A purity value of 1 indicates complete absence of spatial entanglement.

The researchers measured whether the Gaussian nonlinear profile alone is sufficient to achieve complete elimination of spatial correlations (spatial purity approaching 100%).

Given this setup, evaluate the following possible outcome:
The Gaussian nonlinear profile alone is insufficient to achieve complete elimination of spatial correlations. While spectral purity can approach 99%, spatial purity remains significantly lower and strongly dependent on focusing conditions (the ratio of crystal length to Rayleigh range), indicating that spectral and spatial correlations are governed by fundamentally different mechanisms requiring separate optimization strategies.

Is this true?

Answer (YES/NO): YES